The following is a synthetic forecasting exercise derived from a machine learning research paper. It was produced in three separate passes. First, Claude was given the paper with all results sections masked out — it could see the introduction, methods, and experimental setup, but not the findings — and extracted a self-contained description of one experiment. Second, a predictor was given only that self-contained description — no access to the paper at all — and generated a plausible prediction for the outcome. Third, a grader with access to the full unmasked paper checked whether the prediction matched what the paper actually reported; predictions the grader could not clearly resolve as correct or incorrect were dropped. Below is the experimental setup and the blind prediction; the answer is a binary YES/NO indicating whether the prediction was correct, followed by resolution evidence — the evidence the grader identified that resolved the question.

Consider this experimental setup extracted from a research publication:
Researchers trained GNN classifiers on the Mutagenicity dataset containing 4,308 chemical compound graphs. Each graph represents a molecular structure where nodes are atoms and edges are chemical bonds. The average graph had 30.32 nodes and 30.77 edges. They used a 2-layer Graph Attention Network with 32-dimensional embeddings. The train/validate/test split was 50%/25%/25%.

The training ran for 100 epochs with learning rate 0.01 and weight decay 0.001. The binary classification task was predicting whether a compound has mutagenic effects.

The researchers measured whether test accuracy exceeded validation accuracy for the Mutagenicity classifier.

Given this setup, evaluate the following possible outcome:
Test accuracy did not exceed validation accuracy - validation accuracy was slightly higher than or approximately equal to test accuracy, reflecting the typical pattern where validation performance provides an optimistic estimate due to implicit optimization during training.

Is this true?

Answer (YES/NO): NO